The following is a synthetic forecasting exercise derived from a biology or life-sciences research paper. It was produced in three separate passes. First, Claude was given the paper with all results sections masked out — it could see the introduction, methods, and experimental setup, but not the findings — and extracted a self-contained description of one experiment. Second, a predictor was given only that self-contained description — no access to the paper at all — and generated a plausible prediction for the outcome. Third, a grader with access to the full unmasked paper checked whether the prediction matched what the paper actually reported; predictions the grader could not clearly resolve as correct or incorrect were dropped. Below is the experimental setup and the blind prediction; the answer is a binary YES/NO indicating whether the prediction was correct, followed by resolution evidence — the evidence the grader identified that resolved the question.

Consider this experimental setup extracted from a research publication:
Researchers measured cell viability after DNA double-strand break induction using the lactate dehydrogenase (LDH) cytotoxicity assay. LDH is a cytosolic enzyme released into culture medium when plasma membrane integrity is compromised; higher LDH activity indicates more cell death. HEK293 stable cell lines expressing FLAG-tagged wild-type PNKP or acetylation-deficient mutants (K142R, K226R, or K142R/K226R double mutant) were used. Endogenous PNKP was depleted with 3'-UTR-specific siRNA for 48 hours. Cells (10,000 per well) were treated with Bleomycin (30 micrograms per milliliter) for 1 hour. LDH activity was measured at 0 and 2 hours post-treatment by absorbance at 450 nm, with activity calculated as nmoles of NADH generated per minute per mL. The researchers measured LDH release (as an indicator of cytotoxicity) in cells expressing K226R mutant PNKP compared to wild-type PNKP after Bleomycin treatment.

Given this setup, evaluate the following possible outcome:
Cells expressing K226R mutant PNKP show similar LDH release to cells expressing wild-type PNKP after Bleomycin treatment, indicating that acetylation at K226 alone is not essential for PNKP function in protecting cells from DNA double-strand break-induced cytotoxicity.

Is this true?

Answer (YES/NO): NO